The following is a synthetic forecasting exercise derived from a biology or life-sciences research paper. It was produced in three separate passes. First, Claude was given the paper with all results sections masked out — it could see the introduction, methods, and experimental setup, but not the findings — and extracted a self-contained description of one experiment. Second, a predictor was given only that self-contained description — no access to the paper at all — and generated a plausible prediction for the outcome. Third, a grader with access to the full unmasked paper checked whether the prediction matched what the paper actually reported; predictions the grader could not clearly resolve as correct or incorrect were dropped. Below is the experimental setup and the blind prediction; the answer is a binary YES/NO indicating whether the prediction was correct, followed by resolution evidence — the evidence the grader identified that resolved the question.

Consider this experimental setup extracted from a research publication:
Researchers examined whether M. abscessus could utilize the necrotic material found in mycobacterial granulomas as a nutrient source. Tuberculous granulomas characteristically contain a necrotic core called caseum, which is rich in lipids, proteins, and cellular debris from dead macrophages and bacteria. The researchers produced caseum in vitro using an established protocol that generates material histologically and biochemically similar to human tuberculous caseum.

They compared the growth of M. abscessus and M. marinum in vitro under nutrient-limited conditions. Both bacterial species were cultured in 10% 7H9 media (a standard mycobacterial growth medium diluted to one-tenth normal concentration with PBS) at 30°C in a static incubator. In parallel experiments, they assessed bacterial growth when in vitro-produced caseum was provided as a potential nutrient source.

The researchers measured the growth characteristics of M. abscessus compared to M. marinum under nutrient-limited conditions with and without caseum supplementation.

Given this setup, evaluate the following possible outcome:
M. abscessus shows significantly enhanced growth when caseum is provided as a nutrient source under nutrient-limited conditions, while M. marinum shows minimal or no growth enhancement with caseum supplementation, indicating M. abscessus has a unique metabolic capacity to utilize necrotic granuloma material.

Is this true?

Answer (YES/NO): NO